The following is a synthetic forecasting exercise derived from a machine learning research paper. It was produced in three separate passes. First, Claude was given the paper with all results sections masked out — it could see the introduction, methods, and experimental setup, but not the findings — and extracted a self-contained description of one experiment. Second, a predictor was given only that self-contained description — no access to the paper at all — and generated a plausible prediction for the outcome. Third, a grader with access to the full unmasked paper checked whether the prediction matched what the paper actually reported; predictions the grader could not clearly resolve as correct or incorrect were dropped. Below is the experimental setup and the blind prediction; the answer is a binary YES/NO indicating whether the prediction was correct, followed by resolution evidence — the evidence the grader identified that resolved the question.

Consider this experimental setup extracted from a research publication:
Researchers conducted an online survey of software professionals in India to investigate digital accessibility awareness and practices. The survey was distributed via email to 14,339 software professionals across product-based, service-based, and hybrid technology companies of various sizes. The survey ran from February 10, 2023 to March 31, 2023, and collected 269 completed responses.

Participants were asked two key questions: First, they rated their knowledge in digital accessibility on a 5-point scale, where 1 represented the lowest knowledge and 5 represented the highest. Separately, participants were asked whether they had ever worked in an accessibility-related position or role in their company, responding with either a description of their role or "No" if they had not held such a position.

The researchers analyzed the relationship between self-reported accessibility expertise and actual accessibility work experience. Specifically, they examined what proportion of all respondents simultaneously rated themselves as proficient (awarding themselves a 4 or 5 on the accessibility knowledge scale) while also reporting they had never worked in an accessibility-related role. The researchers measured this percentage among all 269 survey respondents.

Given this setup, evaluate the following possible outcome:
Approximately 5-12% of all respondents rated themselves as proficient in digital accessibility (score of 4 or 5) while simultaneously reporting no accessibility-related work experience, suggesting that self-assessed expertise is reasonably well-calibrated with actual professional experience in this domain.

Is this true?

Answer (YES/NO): NO